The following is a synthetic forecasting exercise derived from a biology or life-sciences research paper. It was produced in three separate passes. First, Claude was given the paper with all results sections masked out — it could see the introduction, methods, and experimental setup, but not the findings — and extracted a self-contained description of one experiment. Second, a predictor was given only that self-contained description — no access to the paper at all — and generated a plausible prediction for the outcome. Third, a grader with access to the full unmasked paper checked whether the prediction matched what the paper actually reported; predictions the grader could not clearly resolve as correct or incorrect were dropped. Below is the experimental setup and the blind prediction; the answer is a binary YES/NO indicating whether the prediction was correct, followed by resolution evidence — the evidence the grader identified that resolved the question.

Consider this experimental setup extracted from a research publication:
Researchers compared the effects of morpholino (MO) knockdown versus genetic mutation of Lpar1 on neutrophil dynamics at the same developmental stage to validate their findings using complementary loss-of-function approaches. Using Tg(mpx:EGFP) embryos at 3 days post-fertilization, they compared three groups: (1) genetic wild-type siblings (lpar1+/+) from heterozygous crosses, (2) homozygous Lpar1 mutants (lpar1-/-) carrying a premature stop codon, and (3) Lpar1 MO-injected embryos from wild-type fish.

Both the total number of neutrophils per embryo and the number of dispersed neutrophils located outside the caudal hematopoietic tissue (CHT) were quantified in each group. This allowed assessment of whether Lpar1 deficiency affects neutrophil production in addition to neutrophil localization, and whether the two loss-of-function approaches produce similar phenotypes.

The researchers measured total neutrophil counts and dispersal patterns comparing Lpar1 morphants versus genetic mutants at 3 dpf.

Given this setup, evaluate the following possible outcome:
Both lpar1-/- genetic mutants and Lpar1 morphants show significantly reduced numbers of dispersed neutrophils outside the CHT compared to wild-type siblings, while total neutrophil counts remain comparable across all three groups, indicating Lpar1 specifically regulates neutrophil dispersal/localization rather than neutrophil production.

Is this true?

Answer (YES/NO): NO